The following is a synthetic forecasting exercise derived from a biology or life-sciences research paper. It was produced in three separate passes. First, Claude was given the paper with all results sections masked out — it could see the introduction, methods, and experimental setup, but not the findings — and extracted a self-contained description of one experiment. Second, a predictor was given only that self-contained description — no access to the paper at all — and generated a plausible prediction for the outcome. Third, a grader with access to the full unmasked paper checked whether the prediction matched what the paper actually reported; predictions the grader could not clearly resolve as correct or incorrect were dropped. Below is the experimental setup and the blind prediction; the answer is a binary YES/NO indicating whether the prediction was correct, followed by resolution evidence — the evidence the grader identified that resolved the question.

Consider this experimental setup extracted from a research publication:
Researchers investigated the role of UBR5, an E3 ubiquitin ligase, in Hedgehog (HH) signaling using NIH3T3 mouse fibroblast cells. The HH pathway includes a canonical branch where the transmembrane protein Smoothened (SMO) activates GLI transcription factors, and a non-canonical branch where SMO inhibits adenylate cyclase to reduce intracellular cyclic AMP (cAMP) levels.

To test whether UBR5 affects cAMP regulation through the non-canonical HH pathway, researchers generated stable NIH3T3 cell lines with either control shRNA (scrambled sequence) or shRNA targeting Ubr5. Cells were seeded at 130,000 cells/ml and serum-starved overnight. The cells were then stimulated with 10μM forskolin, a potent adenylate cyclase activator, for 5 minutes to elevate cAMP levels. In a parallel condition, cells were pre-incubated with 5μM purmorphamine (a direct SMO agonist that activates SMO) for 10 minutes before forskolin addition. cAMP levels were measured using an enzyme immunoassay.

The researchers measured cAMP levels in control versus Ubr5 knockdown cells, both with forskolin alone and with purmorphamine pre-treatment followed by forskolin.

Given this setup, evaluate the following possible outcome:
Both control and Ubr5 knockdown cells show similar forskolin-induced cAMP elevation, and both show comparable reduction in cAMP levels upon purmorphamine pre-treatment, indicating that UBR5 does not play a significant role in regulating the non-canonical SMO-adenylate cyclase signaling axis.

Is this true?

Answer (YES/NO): NO